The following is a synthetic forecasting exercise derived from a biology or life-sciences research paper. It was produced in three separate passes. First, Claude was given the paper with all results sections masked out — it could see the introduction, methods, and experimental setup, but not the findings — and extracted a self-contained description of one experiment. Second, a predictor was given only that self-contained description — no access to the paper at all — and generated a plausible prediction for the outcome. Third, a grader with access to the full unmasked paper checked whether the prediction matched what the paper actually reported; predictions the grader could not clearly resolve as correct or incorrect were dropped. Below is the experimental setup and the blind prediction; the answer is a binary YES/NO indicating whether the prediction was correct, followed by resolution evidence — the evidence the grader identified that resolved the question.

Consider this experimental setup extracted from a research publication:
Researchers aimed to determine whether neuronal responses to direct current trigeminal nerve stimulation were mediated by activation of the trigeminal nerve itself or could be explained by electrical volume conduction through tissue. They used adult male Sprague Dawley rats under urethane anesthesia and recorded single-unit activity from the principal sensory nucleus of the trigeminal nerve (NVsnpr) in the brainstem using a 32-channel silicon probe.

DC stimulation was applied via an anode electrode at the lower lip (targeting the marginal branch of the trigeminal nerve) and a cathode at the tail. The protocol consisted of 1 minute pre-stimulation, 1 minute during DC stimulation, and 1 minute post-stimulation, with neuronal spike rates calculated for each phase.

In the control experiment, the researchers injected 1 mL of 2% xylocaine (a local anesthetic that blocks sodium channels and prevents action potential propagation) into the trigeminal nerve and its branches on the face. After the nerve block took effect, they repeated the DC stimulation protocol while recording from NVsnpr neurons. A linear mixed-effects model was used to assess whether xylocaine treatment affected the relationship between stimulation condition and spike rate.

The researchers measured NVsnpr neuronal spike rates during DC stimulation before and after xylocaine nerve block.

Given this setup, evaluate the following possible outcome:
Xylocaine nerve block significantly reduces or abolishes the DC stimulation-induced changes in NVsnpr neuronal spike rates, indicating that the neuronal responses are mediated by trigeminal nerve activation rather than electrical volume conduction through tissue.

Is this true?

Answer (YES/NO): YES